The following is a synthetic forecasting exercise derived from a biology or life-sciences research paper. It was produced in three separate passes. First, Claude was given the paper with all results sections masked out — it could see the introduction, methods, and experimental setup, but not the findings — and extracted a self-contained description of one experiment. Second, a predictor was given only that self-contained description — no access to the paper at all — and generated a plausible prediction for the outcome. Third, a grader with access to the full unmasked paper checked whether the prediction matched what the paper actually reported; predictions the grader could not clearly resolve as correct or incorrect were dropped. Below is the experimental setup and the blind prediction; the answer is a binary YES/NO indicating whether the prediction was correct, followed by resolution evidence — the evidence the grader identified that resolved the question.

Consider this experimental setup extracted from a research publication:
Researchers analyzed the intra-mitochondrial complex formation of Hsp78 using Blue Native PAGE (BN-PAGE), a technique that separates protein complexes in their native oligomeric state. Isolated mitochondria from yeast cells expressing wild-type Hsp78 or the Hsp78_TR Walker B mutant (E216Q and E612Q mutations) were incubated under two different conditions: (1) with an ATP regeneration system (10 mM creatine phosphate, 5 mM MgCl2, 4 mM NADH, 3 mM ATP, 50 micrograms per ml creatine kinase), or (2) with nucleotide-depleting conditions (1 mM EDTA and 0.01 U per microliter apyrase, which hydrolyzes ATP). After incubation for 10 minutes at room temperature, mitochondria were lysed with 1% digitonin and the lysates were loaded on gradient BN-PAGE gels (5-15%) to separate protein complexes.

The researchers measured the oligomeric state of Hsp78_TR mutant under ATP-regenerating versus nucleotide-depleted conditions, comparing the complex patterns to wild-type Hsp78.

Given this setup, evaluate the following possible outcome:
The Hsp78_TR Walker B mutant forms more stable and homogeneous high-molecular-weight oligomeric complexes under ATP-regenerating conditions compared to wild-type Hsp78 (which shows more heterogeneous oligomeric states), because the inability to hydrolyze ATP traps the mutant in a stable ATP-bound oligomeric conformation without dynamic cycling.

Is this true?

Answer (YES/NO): NO